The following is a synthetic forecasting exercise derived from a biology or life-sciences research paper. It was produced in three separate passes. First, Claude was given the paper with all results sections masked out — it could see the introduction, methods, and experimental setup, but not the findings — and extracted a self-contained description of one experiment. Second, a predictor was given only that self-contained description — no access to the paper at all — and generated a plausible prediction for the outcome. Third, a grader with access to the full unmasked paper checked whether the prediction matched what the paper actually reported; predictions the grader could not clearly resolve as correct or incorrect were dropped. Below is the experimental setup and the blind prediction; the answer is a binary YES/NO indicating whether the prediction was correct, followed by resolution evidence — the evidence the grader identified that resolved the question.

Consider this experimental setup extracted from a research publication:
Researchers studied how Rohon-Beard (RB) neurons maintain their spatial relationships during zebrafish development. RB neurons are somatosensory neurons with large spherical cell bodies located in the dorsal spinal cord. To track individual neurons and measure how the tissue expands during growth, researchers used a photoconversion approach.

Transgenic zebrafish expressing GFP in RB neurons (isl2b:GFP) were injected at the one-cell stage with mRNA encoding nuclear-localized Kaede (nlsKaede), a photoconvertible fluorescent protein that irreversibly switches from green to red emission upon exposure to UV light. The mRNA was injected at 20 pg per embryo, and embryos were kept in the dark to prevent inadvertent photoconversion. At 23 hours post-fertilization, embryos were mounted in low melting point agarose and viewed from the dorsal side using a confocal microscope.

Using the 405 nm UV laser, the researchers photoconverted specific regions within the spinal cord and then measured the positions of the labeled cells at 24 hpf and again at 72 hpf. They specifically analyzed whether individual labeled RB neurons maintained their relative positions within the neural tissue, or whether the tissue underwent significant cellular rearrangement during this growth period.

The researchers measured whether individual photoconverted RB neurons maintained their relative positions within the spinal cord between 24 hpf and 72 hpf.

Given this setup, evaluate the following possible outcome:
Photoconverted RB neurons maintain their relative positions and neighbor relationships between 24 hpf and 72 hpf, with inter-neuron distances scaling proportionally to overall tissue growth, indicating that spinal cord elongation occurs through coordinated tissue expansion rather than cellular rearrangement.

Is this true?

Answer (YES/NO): YES